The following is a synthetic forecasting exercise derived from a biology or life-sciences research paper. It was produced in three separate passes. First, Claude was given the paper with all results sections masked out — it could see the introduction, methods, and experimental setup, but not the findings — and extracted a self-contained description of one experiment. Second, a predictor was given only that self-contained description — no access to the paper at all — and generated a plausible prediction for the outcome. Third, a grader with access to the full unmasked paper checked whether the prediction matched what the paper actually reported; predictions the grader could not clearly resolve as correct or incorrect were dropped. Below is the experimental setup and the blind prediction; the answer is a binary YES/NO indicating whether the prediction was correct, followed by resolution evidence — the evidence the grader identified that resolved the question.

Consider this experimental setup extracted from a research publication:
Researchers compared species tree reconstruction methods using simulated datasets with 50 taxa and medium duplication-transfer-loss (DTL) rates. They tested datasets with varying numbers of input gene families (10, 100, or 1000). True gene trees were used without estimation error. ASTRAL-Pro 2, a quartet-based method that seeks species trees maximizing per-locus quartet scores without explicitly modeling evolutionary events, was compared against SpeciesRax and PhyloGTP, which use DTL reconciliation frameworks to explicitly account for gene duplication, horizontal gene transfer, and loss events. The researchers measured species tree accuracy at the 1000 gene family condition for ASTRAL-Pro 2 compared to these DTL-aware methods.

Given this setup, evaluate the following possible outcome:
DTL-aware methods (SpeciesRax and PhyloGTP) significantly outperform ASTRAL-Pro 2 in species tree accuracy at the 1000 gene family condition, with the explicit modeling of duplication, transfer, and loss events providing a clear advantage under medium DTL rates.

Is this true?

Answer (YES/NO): NO